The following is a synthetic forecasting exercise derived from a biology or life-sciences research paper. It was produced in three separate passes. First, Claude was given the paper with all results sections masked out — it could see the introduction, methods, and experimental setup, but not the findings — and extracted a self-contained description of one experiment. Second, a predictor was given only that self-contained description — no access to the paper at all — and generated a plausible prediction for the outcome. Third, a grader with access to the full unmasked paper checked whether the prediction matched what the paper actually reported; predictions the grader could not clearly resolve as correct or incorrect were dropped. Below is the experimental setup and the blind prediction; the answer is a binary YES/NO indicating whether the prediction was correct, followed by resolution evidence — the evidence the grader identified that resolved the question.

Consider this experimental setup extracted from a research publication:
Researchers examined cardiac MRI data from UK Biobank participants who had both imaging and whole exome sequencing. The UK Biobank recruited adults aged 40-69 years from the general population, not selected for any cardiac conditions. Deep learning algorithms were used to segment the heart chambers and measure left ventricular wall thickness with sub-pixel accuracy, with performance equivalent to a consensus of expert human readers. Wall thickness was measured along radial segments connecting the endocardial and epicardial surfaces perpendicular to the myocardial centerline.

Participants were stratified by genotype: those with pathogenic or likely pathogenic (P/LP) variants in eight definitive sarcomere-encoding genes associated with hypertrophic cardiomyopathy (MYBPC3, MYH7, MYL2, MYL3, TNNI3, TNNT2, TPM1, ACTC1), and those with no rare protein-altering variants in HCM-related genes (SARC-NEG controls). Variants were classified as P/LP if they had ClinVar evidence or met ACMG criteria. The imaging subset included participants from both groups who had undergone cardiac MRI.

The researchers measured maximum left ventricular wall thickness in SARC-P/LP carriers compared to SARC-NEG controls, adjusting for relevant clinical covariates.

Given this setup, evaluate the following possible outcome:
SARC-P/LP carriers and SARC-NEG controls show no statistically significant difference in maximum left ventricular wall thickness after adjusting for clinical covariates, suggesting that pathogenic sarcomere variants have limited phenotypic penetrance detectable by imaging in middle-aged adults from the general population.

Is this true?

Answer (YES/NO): NO